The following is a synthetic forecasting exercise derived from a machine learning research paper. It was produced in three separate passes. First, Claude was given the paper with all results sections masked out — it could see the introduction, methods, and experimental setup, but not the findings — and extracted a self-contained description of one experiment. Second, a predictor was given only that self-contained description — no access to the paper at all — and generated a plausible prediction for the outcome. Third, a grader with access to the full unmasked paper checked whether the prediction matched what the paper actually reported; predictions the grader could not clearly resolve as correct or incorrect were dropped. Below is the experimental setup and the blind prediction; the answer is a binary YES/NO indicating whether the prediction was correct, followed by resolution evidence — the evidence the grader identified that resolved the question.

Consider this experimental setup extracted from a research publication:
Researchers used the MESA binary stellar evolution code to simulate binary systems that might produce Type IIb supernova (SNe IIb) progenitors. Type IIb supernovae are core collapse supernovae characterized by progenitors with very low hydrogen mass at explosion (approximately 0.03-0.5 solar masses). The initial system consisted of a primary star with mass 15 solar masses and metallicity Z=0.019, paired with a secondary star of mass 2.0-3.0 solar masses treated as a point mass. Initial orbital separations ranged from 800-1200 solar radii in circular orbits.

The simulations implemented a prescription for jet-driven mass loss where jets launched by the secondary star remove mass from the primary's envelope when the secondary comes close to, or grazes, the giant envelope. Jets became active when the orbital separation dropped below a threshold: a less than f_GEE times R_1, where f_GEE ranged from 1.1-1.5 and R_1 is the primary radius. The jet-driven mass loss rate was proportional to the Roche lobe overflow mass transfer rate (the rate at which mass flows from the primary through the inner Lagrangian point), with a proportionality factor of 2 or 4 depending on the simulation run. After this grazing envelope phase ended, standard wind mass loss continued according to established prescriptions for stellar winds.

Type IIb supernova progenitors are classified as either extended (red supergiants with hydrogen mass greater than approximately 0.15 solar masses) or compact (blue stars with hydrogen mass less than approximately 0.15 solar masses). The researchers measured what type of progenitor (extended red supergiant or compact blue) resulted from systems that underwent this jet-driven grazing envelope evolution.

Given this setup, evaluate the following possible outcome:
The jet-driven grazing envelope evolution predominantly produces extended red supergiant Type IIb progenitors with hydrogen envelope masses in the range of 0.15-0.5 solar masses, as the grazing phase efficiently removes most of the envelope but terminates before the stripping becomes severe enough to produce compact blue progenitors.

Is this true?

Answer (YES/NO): NO